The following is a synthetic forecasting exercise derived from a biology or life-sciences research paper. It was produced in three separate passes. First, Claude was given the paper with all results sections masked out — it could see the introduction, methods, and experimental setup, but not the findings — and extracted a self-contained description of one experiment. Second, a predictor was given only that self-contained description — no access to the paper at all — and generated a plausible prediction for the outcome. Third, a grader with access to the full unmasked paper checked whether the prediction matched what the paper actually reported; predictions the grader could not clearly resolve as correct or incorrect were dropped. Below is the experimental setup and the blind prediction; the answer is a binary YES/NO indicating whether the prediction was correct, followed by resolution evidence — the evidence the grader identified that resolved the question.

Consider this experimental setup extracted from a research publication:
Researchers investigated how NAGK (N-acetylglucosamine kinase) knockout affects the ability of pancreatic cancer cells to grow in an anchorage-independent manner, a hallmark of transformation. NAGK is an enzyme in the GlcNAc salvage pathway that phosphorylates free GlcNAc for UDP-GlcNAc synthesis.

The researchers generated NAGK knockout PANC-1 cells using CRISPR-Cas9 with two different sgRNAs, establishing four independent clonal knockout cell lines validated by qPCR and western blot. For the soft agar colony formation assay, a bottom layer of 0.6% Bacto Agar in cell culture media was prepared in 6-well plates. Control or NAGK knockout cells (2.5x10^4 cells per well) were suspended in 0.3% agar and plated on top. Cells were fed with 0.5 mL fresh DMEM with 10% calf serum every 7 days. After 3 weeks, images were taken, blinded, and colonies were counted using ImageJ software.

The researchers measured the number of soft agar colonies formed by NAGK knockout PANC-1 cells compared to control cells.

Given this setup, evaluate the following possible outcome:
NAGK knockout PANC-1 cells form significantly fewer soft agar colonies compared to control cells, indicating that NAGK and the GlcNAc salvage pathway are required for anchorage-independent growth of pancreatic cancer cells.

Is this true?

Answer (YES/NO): NO